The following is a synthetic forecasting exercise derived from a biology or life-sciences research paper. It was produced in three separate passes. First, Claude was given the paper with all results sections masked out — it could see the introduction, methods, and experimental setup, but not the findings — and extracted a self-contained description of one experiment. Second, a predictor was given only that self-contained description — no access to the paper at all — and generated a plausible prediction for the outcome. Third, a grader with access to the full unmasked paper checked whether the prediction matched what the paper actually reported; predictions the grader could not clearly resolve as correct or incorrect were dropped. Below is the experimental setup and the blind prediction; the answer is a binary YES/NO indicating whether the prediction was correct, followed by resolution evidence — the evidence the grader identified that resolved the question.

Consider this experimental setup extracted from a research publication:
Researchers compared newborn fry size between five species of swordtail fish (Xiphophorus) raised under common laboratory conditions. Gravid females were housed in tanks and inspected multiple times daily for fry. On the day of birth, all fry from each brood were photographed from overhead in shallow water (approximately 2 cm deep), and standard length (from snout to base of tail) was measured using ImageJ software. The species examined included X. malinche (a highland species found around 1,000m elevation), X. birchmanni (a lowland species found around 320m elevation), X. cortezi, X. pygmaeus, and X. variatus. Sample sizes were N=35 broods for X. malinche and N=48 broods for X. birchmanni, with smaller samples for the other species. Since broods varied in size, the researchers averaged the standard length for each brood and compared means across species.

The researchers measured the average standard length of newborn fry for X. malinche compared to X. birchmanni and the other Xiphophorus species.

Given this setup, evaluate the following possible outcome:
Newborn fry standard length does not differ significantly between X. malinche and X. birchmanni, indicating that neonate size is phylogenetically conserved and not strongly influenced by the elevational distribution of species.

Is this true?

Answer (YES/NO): NO